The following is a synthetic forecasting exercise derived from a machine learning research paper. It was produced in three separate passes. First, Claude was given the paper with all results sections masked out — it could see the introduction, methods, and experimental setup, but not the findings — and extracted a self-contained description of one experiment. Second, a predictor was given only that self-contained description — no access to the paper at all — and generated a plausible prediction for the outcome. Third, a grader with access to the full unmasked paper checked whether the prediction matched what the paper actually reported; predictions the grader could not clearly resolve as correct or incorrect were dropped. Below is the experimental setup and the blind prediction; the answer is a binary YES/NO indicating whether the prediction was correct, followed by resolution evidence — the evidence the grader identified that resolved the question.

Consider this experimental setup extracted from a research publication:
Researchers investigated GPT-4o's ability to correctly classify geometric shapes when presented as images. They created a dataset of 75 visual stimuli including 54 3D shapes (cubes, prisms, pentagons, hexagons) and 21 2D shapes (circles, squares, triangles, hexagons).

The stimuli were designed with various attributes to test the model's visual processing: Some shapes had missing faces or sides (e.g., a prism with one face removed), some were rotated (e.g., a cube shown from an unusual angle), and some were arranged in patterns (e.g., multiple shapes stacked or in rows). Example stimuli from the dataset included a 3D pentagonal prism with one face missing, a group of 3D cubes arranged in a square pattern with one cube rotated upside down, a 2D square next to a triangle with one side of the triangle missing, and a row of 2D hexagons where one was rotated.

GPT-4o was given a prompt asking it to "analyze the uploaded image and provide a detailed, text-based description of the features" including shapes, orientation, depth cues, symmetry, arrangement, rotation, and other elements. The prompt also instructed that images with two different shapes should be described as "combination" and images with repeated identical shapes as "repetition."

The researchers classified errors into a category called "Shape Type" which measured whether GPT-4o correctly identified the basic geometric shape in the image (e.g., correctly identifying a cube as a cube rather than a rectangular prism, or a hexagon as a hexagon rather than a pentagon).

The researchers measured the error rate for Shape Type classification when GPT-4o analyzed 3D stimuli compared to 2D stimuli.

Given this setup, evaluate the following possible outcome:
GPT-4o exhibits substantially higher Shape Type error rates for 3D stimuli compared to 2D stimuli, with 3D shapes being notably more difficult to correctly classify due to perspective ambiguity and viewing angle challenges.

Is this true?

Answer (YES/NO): YES